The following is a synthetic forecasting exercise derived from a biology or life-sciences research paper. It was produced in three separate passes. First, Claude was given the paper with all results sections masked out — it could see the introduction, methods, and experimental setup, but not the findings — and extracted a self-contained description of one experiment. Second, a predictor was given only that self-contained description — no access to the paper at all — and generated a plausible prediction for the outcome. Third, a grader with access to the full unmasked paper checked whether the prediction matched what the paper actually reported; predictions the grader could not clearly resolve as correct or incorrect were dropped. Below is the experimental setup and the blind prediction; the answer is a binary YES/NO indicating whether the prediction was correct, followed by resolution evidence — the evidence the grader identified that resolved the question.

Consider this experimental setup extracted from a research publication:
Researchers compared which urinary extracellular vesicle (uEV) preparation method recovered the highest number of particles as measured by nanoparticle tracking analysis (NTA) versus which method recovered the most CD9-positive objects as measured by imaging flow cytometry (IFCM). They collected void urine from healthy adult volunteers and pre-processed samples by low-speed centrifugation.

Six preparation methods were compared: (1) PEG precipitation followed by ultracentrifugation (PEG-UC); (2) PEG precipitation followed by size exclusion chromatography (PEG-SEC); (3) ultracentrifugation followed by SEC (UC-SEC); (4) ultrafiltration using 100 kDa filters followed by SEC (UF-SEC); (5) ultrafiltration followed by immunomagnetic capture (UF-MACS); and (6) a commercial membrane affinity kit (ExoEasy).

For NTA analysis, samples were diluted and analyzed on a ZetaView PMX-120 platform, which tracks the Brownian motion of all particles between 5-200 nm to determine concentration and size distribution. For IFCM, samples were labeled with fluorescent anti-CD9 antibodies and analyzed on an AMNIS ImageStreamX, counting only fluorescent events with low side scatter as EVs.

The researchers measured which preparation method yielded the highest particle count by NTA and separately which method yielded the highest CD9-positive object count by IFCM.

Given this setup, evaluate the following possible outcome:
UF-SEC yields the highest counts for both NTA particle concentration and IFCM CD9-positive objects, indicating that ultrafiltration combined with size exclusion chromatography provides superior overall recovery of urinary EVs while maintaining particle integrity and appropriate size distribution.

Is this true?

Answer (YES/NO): NO